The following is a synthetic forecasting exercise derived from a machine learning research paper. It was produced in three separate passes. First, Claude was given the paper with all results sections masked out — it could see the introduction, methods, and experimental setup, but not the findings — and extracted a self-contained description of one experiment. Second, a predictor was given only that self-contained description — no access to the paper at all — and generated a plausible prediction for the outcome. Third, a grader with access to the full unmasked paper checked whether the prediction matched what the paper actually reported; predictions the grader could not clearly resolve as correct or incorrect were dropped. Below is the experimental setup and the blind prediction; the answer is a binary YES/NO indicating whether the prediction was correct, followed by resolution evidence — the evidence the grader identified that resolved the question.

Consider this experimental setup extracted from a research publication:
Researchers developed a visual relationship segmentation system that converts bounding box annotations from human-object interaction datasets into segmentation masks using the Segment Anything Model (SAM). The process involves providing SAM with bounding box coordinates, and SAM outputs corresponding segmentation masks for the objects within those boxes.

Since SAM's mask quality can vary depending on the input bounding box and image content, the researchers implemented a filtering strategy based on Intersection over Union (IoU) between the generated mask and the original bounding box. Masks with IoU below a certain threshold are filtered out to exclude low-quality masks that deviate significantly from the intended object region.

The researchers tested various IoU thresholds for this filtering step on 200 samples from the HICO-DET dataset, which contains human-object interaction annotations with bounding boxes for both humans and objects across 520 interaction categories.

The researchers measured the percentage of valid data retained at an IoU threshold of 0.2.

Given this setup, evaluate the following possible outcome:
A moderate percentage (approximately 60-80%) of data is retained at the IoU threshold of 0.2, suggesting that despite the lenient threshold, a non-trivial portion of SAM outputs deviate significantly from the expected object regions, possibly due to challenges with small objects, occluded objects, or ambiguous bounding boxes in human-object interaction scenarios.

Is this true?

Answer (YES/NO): NO